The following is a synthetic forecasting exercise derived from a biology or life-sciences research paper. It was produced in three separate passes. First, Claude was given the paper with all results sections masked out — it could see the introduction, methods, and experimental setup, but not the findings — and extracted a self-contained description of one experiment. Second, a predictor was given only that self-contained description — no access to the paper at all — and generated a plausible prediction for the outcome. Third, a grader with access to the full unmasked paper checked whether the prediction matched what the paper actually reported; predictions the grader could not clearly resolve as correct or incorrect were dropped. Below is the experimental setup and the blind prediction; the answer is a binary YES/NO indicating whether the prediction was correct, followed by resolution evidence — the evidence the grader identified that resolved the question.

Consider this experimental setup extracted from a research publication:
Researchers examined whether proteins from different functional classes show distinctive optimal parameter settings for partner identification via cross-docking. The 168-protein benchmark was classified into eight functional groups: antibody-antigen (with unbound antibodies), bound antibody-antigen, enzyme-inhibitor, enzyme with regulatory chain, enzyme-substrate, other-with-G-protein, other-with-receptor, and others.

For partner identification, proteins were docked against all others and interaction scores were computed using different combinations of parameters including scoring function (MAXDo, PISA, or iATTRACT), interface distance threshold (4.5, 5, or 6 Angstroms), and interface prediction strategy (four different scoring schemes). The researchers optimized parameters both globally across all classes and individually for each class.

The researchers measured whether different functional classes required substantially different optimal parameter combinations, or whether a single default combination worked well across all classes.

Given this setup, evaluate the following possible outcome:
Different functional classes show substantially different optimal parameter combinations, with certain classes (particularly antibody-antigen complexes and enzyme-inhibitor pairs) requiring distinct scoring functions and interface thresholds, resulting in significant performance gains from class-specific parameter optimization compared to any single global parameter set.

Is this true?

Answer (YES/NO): YES